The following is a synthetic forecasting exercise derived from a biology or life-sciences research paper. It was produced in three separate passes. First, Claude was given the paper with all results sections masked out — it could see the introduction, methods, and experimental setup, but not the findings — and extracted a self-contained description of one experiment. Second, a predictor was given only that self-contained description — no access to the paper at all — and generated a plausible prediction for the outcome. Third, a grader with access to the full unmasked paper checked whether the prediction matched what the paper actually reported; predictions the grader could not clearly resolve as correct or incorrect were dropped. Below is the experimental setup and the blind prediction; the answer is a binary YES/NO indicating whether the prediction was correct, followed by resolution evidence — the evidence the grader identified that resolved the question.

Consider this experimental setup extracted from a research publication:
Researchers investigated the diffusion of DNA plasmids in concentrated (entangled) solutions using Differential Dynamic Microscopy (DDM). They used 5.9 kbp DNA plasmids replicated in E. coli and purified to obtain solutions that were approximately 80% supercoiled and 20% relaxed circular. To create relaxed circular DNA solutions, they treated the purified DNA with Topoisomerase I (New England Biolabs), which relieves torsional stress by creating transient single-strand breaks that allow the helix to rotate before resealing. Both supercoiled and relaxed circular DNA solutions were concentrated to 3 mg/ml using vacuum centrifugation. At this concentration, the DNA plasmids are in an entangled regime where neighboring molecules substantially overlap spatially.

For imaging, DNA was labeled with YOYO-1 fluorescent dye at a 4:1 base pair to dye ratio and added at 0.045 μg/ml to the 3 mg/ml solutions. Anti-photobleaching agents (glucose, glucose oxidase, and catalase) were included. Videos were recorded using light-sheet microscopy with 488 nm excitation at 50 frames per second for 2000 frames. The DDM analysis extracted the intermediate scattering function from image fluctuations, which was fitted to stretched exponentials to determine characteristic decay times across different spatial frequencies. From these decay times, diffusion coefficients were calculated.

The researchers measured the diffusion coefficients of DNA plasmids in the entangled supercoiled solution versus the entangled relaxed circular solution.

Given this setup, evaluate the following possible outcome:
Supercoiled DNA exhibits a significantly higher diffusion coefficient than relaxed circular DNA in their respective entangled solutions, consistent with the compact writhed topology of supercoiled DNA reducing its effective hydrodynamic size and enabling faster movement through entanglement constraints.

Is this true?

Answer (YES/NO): NO